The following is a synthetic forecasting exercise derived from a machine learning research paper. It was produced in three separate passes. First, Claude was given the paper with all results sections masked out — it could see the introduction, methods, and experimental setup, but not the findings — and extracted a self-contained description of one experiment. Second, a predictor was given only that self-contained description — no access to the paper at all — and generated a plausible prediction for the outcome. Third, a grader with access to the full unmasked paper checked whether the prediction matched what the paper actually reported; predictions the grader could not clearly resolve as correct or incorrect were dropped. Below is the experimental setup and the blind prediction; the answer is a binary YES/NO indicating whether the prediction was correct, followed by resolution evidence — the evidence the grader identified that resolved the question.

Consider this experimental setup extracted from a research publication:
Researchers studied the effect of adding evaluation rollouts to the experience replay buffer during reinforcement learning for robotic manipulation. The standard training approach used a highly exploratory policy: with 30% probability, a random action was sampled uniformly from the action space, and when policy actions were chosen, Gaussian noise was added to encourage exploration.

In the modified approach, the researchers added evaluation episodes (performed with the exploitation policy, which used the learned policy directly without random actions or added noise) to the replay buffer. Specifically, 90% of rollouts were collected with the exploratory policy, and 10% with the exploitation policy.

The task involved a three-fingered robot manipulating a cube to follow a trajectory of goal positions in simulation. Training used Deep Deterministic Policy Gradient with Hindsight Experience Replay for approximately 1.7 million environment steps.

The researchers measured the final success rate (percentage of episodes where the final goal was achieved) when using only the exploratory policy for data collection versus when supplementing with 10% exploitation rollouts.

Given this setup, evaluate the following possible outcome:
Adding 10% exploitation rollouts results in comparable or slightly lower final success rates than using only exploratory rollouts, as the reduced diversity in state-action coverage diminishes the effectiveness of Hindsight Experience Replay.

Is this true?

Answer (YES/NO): NO